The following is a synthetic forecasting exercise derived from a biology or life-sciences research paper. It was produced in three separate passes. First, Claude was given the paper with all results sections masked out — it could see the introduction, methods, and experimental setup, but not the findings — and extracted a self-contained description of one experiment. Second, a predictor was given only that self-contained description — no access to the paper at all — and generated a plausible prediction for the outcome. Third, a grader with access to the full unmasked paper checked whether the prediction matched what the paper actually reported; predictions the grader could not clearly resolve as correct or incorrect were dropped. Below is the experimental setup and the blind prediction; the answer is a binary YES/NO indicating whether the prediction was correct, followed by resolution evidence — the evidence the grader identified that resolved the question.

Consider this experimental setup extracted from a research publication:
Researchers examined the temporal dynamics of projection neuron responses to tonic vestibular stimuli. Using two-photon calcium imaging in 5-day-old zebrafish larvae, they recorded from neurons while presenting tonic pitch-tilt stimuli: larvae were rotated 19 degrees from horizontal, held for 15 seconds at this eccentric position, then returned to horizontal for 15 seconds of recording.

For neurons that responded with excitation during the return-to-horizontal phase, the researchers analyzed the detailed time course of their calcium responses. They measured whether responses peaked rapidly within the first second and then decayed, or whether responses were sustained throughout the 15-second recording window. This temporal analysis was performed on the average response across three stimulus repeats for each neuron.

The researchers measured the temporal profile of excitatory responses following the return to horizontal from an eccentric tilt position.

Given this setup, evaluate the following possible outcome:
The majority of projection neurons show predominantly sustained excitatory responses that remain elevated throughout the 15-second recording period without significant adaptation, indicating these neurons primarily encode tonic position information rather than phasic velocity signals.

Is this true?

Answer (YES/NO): NO